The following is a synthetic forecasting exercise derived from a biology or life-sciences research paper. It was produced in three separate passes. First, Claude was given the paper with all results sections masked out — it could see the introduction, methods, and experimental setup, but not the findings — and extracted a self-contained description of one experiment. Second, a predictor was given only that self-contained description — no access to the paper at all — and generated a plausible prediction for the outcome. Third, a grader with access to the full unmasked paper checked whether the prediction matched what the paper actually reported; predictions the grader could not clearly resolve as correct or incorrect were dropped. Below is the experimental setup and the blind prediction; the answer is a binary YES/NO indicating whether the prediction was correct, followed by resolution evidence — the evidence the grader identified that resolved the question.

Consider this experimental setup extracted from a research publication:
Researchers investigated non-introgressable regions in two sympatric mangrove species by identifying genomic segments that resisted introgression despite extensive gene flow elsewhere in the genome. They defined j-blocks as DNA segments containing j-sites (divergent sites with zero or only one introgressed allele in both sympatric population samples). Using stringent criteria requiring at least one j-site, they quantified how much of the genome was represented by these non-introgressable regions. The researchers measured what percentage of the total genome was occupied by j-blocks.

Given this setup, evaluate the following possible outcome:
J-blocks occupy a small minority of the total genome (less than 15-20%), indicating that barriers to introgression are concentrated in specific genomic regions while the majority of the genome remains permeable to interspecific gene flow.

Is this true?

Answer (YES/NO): YES